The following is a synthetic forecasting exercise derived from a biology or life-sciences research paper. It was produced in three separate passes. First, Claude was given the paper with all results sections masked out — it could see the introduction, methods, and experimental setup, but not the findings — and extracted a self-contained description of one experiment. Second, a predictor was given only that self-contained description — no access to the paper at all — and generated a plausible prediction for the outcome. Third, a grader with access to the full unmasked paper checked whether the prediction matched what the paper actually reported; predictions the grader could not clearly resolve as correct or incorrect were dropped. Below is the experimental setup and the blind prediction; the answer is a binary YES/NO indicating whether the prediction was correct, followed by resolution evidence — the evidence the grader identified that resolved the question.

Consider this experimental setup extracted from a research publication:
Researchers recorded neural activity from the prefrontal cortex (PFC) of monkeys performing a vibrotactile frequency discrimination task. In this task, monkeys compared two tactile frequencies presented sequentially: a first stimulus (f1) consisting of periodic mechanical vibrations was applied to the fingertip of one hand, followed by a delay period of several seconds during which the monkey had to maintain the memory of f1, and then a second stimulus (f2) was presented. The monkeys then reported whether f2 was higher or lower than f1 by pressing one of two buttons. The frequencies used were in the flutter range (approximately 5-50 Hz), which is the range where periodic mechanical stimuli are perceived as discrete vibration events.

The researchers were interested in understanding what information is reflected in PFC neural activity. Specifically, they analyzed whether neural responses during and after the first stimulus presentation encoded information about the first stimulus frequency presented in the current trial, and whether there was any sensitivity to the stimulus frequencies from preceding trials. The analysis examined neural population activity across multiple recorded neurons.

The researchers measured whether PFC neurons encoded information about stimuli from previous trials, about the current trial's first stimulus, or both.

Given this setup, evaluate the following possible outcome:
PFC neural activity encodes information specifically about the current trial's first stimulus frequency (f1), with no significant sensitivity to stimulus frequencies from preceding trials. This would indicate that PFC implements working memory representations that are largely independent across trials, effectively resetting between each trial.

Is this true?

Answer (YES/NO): YES